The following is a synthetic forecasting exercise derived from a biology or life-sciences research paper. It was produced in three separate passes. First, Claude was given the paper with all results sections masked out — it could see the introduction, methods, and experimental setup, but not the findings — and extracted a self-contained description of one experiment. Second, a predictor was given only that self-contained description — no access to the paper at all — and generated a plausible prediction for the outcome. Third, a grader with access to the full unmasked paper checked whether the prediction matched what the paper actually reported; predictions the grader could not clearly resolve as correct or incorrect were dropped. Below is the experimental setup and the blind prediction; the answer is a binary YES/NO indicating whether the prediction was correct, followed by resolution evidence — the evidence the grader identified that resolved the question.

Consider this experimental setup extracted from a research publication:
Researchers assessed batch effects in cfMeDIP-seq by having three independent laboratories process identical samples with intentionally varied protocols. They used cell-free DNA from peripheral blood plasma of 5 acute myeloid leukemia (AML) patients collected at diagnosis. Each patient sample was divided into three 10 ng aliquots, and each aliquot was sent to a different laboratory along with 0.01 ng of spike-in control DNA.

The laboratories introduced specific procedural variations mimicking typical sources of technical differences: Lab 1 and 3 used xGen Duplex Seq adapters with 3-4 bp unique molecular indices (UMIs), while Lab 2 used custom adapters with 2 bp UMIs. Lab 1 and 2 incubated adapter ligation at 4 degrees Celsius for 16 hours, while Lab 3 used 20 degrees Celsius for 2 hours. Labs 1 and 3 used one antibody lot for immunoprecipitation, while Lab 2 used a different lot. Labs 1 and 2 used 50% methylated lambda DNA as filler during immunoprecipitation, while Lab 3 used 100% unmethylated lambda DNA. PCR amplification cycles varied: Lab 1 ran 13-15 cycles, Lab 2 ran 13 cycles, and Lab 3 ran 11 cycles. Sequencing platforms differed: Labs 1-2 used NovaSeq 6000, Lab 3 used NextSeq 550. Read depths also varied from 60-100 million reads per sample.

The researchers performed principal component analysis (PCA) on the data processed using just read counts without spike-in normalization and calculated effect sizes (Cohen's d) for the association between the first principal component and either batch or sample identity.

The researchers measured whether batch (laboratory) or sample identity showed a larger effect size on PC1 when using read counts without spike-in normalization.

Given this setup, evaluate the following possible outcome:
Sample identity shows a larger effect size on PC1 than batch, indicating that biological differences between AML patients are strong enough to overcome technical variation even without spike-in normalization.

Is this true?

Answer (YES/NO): NO